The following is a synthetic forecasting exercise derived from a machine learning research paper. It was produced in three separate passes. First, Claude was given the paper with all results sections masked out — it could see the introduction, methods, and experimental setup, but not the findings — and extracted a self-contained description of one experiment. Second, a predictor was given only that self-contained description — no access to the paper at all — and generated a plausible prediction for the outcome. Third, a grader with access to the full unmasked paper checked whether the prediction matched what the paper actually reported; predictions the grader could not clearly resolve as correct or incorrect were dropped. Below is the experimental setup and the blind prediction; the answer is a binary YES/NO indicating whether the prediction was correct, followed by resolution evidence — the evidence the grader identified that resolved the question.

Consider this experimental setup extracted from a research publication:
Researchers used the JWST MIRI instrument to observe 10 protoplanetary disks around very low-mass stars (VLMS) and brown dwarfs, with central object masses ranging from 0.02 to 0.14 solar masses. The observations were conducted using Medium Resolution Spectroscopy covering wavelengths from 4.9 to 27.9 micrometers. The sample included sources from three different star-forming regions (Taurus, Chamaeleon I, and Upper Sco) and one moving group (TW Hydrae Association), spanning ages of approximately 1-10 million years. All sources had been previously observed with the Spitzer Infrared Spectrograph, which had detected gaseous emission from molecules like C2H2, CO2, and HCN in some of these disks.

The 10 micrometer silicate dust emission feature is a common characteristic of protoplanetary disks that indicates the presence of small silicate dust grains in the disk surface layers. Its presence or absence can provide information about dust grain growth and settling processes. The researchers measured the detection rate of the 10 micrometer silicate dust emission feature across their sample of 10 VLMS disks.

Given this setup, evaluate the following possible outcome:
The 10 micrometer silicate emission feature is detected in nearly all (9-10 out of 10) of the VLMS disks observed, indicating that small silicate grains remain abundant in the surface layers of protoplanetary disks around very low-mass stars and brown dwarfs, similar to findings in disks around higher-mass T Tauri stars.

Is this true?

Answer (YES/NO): NO